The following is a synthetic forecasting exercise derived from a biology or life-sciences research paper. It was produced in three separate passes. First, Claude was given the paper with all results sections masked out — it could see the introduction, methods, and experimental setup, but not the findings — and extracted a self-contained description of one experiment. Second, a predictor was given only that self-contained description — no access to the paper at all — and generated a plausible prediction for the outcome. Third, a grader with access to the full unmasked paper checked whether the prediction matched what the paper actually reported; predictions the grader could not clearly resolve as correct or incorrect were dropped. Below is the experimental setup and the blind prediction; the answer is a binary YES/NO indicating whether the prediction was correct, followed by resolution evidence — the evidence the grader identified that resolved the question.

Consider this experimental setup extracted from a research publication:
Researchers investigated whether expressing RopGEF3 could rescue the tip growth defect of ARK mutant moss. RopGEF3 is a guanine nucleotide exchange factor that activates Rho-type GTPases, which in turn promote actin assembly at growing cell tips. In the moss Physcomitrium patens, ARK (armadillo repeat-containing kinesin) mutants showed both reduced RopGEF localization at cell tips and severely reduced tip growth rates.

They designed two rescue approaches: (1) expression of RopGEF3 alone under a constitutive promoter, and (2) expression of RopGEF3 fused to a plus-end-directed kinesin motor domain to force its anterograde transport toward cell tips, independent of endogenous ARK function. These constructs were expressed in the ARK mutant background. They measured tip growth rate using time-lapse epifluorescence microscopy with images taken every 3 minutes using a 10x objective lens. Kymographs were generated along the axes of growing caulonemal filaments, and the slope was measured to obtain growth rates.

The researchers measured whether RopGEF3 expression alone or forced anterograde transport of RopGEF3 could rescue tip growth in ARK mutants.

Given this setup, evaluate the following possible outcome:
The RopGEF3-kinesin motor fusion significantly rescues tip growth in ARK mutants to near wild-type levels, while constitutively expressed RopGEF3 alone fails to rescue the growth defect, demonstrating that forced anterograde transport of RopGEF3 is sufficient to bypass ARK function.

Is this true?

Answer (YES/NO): NO